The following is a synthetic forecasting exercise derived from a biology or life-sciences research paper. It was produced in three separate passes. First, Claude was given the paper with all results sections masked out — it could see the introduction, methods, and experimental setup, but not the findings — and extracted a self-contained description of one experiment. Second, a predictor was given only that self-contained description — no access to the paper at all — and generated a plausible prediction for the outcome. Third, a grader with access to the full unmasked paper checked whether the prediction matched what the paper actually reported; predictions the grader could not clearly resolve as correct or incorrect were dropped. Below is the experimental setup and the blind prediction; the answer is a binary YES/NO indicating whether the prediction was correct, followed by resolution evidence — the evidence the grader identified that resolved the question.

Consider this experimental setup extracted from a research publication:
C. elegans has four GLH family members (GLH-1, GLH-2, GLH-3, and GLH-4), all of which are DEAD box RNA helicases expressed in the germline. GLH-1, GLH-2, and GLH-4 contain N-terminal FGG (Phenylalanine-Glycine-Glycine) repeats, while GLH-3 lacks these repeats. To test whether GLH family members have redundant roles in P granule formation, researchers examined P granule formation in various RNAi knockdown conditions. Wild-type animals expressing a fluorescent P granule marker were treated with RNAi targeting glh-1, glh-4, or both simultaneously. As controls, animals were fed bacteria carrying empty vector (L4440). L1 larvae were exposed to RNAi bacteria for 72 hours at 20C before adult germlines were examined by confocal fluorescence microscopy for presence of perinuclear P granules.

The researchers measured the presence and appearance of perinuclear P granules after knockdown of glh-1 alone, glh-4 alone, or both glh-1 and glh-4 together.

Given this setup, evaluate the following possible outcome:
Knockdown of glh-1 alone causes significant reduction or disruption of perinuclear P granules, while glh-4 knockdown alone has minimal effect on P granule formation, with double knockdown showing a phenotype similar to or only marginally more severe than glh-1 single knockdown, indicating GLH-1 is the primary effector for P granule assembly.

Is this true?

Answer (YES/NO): NO